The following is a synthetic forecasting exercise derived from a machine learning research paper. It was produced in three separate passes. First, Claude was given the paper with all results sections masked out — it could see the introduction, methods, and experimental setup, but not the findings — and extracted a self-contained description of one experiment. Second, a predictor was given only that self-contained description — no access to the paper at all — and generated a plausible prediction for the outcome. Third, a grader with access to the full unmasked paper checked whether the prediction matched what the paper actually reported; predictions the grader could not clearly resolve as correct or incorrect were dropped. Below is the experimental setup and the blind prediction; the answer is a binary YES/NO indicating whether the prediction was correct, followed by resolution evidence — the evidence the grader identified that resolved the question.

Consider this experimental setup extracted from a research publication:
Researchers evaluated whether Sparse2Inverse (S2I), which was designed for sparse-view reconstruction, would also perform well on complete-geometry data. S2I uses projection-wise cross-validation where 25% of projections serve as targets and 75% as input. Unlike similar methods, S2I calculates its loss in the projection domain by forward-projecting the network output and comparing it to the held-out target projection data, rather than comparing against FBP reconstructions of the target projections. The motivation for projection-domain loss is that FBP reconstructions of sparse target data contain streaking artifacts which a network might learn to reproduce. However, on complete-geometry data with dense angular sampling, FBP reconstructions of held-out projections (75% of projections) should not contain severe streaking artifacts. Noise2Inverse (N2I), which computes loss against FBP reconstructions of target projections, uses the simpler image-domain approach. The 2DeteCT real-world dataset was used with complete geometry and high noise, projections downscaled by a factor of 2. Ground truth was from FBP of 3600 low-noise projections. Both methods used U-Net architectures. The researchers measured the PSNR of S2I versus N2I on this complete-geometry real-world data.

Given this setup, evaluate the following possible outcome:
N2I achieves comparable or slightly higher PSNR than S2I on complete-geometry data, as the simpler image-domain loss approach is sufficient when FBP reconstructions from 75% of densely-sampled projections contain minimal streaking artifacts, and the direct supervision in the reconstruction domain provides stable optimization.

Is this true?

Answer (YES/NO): NO